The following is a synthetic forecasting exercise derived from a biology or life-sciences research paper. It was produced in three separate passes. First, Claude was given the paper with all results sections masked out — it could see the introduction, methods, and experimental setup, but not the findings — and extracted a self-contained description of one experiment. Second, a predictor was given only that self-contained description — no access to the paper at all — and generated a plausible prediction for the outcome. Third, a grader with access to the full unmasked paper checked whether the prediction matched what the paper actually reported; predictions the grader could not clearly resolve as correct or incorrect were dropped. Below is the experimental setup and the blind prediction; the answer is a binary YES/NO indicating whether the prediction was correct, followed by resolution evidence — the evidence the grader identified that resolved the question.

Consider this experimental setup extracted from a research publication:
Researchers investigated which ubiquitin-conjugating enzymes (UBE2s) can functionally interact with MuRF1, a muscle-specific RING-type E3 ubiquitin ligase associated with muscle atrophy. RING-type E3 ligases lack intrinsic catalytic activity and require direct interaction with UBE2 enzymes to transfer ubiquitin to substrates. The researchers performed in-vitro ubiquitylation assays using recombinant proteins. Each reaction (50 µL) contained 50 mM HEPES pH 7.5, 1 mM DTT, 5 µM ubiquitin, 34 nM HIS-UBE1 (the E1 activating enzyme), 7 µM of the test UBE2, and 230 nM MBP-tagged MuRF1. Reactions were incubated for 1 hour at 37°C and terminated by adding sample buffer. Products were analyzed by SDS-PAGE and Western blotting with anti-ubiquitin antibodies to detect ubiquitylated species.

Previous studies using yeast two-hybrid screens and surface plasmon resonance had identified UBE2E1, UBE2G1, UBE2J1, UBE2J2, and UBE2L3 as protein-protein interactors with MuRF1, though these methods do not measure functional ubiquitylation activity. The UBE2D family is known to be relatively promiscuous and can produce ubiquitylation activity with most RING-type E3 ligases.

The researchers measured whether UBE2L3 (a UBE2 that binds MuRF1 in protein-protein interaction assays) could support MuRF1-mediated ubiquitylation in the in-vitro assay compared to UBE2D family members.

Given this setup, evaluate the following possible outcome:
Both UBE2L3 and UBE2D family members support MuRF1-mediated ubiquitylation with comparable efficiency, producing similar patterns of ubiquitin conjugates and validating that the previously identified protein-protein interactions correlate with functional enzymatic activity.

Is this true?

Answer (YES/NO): NO